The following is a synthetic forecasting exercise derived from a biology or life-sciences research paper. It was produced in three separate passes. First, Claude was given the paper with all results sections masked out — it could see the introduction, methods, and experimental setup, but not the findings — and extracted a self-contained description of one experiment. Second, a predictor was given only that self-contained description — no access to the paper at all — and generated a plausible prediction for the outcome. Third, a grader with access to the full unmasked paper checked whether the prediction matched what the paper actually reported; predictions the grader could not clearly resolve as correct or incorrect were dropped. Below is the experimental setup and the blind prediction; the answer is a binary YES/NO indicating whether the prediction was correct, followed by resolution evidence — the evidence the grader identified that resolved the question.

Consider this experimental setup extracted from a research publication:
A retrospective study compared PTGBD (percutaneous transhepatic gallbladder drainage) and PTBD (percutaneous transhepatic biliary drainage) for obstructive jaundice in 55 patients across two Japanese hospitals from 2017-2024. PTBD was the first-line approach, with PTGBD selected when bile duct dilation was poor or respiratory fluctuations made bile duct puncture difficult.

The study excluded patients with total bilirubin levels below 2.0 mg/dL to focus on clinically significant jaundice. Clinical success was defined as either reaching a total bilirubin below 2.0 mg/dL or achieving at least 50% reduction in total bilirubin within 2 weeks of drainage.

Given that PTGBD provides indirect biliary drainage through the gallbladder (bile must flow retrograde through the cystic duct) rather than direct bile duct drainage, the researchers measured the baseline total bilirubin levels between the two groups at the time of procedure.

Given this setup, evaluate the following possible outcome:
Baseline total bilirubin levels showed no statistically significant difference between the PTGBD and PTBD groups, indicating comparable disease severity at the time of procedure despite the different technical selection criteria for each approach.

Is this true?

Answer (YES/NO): NO